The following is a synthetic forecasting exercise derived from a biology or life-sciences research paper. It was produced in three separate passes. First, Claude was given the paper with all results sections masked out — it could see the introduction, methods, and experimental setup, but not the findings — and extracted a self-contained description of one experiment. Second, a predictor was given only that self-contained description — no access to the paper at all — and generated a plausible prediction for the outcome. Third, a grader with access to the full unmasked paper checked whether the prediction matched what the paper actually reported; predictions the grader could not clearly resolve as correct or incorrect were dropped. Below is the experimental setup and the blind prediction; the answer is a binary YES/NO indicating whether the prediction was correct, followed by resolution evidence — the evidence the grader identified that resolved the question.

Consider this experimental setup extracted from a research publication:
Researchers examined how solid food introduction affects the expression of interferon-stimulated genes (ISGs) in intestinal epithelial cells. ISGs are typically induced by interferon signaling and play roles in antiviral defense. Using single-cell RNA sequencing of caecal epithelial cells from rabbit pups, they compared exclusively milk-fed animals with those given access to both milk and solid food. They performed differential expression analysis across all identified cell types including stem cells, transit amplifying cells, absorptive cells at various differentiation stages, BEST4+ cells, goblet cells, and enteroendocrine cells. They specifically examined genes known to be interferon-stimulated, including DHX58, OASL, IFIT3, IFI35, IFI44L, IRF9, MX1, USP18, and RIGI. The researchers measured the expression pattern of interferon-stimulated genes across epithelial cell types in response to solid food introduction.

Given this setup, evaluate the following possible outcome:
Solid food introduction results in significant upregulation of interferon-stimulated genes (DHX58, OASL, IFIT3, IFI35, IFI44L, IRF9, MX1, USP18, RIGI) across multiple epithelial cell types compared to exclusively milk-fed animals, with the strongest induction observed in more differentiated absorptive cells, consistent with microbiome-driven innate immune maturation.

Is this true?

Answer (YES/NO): YES